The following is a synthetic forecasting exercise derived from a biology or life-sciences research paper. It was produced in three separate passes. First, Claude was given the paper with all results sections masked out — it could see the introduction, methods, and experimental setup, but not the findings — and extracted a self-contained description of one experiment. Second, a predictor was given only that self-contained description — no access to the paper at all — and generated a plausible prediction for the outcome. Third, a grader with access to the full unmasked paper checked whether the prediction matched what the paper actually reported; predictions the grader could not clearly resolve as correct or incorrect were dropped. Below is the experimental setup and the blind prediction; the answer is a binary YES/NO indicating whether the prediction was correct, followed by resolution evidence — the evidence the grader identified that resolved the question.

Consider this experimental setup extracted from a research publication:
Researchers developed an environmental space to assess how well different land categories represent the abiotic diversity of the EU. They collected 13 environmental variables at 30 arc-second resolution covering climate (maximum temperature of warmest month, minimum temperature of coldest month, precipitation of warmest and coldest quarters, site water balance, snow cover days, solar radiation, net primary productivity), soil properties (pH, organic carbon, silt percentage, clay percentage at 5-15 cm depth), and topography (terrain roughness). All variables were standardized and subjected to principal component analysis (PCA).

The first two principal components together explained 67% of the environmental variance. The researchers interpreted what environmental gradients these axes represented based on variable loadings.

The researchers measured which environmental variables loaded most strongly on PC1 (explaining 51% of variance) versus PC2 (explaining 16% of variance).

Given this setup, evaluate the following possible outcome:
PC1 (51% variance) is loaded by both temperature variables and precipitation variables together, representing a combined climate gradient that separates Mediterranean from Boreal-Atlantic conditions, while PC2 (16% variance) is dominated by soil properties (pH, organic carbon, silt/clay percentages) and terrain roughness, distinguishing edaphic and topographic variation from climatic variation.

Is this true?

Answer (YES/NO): NO